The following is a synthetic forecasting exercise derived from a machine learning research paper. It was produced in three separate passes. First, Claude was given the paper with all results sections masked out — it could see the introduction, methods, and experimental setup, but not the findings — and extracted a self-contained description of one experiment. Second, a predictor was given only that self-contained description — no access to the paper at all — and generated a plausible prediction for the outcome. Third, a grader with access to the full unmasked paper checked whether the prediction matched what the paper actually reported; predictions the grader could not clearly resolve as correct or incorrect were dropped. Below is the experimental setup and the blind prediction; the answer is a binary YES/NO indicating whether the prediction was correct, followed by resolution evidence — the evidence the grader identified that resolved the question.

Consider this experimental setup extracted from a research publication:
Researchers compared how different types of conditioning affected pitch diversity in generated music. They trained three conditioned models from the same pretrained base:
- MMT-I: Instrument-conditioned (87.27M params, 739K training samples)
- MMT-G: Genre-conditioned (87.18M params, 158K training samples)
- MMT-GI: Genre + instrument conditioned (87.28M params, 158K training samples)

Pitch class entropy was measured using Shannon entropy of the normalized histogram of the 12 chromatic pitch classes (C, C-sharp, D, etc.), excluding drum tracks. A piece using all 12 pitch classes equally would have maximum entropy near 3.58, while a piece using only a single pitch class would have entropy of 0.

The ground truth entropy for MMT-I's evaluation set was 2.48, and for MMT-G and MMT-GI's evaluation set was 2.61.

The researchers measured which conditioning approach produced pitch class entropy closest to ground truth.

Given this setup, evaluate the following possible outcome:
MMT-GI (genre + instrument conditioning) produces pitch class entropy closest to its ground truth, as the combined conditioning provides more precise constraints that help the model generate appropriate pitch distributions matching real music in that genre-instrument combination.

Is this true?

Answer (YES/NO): YES